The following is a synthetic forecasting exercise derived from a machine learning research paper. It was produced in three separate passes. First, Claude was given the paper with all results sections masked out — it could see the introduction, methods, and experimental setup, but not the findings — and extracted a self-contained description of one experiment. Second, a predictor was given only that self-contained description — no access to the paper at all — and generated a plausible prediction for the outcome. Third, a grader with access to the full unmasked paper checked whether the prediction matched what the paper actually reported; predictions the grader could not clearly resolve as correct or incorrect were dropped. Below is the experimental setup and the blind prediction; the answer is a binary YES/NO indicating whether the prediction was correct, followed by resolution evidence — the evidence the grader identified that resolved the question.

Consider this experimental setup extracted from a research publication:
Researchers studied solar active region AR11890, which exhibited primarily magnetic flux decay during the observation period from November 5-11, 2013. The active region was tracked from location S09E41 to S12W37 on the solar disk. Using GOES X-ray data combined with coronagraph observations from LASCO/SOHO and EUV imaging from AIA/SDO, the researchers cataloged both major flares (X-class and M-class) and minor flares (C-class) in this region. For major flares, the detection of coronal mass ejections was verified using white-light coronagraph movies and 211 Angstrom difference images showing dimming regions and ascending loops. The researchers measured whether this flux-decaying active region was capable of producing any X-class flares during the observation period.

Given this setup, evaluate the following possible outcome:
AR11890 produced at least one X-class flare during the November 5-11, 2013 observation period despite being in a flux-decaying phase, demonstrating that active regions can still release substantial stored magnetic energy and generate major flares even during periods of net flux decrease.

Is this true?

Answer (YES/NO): YES